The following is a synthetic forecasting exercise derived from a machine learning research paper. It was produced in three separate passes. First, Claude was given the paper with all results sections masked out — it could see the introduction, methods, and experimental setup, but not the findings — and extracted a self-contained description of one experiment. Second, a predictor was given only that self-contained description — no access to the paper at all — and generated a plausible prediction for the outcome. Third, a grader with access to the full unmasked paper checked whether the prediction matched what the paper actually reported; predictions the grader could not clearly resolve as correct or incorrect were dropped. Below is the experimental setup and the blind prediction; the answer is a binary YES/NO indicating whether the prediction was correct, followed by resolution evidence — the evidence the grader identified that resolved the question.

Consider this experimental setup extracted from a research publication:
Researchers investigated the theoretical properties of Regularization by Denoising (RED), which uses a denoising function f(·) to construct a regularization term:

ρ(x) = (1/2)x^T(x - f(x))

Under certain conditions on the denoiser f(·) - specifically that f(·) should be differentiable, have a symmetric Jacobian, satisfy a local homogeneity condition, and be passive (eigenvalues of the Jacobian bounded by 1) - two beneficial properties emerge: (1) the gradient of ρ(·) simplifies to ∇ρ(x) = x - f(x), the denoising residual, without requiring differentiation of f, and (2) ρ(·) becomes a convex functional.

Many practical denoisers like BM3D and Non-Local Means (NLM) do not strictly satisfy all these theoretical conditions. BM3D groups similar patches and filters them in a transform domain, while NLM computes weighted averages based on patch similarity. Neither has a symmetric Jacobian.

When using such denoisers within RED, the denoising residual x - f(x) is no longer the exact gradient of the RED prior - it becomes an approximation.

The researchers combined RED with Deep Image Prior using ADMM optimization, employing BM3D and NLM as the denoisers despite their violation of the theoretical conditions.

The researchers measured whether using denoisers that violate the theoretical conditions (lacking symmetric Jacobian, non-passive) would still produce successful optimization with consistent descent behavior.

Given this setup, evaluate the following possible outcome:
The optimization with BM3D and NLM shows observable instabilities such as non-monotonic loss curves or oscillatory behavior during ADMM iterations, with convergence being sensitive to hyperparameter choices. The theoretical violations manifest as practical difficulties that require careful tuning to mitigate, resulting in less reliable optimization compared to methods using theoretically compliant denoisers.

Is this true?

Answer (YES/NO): NO